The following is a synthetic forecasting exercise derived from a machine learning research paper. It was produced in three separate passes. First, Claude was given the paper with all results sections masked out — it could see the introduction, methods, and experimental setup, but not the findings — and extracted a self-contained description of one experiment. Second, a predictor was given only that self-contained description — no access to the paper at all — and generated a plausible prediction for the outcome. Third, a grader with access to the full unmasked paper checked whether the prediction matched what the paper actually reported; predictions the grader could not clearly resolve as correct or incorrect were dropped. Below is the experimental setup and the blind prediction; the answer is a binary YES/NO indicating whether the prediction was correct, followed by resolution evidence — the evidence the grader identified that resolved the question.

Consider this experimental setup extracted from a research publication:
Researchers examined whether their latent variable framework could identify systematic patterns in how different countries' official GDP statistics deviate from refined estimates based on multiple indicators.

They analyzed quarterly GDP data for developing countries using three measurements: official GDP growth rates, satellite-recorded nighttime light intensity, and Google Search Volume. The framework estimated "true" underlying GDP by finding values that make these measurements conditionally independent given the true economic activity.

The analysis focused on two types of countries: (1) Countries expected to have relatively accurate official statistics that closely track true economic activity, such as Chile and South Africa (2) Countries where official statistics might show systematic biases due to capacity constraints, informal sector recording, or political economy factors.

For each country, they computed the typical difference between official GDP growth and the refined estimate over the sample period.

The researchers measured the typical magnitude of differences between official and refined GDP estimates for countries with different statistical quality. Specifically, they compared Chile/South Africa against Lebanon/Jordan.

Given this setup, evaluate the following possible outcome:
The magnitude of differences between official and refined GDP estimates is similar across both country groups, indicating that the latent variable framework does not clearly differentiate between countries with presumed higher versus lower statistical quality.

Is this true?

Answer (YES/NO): NO